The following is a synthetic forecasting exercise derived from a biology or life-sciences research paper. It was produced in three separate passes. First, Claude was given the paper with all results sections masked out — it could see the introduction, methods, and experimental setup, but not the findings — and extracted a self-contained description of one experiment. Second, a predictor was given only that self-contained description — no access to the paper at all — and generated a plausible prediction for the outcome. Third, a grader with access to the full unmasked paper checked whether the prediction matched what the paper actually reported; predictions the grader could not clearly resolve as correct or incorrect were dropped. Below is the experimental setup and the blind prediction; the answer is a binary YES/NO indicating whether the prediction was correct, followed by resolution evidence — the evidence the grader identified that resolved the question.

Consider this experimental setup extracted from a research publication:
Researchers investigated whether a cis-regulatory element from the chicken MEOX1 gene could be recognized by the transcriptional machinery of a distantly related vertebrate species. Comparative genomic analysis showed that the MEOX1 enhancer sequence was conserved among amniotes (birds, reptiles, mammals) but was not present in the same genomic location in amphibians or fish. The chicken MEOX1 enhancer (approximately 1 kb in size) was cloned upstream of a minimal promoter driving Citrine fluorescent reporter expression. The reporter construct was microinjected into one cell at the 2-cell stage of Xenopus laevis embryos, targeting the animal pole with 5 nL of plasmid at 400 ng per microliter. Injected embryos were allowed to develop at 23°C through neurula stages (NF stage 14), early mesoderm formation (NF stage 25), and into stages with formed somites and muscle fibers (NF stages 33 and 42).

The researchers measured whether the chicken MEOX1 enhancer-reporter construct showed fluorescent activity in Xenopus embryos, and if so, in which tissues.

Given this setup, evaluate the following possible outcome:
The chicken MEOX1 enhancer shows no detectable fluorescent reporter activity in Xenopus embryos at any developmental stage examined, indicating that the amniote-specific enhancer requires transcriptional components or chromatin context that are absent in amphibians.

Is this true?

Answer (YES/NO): NO